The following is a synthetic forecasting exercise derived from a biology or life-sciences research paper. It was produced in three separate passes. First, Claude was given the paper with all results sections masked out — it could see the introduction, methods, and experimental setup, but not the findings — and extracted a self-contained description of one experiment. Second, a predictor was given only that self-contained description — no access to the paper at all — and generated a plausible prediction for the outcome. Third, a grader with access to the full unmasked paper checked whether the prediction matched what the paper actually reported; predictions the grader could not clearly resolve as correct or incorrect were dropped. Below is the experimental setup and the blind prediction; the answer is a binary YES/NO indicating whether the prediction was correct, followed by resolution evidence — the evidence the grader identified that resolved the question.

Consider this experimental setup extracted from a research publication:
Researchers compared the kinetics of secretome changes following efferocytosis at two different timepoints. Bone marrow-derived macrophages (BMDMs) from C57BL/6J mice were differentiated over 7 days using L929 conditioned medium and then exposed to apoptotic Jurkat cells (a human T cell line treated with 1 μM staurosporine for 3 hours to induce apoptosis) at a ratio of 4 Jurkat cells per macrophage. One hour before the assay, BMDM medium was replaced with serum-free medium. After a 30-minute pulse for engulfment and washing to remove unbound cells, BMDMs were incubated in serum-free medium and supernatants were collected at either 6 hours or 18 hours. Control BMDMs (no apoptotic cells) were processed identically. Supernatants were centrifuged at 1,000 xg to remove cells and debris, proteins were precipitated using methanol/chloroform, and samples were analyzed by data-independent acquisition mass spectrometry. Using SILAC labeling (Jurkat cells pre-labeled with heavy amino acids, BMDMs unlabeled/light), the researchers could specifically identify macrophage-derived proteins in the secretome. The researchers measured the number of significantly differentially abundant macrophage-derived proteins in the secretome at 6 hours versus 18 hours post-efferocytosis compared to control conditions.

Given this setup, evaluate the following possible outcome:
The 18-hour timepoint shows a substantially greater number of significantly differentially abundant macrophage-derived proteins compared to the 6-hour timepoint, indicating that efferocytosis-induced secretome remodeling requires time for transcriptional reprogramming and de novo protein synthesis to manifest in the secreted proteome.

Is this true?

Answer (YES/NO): YES